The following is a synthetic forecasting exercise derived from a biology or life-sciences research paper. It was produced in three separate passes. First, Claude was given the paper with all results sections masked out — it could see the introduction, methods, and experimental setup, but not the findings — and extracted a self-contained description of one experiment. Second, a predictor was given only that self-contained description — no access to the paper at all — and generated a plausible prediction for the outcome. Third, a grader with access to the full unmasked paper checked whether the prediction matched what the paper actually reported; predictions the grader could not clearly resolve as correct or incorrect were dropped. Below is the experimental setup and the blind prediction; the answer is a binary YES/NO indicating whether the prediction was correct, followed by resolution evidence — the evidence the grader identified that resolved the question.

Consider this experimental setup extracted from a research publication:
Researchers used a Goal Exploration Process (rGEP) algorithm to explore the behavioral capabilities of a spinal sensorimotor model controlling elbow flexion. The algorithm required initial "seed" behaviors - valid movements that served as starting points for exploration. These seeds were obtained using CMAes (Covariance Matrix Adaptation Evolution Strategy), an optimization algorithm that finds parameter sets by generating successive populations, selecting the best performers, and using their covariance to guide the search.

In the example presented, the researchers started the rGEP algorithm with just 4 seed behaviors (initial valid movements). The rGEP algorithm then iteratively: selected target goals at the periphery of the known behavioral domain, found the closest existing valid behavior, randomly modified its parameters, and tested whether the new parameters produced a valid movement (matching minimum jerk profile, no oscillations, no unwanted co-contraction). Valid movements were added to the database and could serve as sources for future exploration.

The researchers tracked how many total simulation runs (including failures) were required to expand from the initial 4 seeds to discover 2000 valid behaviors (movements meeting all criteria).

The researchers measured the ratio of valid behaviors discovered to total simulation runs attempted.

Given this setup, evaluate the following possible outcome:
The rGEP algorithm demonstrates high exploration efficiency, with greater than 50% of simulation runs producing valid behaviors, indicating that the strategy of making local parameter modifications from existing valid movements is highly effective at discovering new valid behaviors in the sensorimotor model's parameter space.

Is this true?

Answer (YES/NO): NO